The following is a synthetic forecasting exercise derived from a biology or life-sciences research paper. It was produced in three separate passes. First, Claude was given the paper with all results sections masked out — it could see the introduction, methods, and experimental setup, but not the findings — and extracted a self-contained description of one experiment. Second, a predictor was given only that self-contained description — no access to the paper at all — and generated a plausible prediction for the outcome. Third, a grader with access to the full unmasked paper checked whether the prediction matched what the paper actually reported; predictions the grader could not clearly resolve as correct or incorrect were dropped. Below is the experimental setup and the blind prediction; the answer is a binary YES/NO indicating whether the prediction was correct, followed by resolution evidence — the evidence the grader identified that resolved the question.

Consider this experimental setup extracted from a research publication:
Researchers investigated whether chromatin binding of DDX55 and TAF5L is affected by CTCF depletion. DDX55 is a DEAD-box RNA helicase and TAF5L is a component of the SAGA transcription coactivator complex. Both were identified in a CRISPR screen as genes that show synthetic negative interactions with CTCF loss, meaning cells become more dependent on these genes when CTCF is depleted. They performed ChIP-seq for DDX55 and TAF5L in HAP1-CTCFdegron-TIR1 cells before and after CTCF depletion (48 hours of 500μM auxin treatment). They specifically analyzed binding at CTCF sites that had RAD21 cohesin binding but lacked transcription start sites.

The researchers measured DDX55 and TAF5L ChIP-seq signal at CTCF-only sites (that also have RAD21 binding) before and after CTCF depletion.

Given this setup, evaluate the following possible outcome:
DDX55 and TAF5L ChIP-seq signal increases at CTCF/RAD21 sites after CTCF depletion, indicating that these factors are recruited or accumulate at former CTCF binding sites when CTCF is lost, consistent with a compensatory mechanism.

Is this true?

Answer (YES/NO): NO